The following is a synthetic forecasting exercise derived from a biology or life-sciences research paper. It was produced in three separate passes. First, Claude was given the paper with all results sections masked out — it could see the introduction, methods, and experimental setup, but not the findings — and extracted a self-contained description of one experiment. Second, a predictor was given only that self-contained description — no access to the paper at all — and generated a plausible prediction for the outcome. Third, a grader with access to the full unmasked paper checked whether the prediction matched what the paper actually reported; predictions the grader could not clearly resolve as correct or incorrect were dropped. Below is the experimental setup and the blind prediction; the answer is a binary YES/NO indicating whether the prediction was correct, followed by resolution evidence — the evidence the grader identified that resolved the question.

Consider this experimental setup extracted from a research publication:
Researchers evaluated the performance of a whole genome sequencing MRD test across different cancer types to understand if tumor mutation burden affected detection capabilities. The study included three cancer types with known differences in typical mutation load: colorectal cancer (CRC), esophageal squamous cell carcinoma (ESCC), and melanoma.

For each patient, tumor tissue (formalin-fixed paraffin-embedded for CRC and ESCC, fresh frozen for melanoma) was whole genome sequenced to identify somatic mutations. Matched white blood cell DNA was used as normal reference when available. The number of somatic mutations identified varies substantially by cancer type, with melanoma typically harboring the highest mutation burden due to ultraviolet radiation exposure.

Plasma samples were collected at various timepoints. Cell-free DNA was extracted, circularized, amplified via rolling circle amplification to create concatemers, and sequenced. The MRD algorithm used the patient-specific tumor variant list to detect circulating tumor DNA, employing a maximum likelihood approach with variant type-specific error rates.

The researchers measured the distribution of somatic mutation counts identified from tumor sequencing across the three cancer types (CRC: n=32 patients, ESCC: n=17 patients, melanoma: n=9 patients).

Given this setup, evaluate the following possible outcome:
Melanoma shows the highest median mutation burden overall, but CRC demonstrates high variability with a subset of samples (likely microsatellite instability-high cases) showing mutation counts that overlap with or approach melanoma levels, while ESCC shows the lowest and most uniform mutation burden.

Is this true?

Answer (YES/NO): NO